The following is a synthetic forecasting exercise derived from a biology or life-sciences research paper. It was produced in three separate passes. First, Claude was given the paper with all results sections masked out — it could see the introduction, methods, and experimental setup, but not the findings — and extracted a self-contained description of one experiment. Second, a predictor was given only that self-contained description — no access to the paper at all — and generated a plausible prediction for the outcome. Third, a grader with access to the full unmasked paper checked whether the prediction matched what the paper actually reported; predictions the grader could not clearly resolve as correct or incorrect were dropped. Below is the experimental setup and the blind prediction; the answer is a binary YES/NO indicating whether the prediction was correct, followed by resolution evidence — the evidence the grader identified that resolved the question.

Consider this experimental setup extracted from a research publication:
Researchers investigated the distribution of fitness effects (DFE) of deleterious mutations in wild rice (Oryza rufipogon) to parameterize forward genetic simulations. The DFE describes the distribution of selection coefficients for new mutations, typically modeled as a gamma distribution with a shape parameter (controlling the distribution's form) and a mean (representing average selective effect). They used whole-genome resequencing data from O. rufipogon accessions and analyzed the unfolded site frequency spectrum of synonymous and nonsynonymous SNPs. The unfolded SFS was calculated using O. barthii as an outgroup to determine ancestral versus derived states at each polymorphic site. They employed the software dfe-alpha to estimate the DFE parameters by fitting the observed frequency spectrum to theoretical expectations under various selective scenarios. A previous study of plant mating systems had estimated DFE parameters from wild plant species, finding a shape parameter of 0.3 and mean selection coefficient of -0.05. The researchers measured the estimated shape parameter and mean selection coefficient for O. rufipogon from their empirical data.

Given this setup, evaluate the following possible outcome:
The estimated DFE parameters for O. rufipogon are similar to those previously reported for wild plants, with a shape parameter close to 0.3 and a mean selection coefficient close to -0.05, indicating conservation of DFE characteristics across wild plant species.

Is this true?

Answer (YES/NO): YES